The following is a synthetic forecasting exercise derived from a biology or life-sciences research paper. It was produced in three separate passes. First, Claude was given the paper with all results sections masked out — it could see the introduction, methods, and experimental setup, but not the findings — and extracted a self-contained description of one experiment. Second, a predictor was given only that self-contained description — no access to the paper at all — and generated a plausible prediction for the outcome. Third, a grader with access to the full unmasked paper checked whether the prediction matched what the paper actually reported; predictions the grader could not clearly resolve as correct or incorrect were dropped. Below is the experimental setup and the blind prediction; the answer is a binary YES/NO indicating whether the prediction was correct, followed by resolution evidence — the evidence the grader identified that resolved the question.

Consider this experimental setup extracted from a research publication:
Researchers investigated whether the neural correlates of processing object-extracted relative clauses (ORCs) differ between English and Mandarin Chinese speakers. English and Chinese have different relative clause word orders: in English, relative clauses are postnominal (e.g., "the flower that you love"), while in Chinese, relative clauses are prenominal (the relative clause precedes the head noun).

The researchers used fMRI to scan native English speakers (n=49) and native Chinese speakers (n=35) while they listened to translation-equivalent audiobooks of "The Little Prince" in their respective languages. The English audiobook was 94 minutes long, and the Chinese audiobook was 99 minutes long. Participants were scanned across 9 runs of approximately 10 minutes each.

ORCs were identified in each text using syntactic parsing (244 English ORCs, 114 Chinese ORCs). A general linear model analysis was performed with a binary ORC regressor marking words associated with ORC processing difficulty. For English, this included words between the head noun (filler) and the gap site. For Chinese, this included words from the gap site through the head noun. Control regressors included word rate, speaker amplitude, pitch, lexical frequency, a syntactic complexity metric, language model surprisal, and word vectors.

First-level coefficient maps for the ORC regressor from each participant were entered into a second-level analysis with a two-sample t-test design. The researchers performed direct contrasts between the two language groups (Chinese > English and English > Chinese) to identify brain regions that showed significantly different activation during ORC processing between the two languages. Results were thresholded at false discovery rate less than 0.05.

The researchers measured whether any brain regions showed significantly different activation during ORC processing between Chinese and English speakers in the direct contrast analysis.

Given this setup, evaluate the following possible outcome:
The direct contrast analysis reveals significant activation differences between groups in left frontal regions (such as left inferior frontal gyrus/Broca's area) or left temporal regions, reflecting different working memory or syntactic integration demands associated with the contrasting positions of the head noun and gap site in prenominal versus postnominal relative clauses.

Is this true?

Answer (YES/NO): NO